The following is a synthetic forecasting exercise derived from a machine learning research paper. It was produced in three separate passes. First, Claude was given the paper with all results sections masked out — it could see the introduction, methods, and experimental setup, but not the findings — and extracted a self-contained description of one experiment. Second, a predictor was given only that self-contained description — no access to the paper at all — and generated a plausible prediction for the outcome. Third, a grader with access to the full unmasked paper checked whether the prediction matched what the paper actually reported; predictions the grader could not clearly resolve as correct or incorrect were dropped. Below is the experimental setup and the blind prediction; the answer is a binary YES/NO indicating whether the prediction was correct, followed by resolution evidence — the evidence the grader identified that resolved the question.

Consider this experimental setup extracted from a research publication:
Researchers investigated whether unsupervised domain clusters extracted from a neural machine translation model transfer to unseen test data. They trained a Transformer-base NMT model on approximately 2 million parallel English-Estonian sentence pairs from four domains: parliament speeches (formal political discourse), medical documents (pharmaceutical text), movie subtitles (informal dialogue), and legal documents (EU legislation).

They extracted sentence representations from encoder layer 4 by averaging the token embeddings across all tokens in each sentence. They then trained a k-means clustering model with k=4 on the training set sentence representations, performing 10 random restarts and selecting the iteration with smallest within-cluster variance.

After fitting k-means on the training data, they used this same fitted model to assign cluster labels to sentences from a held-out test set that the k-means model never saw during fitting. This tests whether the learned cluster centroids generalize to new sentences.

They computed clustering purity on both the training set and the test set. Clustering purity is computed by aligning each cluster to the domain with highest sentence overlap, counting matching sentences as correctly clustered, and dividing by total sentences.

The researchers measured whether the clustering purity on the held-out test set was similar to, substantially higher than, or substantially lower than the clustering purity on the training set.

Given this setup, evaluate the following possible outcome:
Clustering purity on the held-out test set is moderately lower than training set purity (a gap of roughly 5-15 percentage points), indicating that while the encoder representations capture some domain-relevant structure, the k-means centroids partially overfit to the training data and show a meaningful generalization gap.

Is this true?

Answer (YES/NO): NO